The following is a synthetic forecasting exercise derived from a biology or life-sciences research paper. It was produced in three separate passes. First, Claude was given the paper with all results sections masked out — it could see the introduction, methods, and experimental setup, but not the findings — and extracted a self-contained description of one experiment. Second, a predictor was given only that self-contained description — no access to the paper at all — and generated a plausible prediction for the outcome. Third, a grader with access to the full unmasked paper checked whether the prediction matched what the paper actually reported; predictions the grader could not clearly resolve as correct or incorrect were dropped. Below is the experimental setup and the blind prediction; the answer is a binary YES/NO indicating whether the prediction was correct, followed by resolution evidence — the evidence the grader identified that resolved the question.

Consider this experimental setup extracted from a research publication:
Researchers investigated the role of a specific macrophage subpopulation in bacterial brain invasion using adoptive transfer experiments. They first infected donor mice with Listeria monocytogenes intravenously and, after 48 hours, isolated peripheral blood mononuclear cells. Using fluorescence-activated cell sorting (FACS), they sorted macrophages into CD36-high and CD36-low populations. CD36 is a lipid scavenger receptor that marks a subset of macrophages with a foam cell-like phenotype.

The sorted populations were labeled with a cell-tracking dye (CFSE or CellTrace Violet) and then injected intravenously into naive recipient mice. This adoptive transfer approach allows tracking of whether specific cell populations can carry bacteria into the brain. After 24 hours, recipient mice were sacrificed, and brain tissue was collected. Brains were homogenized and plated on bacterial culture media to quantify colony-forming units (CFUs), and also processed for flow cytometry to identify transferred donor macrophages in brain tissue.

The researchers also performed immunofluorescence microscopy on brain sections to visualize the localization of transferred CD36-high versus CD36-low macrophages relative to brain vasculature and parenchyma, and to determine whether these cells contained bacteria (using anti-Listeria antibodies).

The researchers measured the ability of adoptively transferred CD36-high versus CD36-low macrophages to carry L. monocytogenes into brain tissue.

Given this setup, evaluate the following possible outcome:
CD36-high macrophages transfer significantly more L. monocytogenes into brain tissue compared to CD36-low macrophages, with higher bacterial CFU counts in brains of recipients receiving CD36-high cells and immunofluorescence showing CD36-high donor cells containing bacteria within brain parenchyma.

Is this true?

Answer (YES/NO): YES